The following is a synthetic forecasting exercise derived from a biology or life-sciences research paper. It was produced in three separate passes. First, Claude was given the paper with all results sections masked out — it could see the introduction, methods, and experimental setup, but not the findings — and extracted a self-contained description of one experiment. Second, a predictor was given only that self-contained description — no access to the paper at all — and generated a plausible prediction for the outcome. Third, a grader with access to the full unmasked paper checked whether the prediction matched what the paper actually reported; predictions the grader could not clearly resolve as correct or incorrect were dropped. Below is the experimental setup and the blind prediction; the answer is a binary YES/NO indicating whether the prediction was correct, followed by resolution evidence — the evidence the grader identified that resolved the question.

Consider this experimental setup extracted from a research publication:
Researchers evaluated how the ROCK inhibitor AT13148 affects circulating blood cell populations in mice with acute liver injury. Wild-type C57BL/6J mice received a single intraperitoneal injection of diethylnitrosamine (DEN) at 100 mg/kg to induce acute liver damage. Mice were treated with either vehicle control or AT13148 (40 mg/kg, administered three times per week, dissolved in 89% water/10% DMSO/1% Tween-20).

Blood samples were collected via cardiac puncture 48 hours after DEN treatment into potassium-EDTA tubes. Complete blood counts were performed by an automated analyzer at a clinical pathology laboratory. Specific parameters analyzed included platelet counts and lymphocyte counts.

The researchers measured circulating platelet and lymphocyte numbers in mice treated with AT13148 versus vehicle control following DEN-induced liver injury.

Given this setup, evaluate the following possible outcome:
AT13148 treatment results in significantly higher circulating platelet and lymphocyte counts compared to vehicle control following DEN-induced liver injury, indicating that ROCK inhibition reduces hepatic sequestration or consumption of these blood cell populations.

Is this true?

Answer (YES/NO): NO